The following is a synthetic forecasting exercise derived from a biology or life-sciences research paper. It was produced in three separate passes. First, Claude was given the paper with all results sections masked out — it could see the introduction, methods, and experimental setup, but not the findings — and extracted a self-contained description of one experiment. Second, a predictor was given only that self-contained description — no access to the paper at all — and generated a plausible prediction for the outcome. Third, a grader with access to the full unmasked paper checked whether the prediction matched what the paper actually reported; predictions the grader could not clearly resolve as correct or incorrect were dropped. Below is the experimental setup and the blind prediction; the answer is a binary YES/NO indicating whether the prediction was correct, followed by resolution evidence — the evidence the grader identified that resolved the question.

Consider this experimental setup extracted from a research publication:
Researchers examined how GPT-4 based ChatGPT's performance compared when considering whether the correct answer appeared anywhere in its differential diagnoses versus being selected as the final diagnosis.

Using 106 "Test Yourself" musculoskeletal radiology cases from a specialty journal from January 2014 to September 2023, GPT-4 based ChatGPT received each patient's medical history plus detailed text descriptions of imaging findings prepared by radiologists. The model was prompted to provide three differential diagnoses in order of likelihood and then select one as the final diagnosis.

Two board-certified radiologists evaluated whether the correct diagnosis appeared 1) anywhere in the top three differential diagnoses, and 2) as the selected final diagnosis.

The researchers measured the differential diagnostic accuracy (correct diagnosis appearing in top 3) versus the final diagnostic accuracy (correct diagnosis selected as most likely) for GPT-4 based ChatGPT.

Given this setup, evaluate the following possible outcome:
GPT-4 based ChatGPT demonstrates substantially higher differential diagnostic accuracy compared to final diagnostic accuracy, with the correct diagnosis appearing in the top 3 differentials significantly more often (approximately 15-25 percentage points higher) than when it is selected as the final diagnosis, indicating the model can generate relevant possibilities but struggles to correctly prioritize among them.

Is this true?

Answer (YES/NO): YES